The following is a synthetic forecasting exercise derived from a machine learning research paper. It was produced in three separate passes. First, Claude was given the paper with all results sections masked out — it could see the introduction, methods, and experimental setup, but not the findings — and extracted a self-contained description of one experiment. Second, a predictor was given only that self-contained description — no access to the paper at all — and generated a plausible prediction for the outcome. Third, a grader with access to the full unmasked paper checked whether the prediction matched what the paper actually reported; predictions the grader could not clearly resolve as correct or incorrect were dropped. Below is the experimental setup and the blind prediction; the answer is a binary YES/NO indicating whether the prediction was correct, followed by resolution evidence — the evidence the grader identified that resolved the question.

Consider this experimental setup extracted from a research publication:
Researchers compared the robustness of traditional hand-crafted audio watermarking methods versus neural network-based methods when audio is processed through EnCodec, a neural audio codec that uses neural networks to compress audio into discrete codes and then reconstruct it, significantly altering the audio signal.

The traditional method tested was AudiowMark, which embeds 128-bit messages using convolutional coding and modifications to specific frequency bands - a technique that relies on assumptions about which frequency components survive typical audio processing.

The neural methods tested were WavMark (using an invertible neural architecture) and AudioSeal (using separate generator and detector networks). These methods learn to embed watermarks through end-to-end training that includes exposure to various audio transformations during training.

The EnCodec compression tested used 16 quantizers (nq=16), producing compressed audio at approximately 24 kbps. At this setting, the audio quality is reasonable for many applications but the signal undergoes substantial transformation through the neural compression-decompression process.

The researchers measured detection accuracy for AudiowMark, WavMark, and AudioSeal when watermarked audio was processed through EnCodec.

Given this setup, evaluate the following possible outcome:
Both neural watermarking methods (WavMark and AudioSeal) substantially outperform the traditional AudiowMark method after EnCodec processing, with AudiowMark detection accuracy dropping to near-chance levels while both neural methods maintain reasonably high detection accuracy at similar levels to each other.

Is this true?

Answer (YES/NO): NO